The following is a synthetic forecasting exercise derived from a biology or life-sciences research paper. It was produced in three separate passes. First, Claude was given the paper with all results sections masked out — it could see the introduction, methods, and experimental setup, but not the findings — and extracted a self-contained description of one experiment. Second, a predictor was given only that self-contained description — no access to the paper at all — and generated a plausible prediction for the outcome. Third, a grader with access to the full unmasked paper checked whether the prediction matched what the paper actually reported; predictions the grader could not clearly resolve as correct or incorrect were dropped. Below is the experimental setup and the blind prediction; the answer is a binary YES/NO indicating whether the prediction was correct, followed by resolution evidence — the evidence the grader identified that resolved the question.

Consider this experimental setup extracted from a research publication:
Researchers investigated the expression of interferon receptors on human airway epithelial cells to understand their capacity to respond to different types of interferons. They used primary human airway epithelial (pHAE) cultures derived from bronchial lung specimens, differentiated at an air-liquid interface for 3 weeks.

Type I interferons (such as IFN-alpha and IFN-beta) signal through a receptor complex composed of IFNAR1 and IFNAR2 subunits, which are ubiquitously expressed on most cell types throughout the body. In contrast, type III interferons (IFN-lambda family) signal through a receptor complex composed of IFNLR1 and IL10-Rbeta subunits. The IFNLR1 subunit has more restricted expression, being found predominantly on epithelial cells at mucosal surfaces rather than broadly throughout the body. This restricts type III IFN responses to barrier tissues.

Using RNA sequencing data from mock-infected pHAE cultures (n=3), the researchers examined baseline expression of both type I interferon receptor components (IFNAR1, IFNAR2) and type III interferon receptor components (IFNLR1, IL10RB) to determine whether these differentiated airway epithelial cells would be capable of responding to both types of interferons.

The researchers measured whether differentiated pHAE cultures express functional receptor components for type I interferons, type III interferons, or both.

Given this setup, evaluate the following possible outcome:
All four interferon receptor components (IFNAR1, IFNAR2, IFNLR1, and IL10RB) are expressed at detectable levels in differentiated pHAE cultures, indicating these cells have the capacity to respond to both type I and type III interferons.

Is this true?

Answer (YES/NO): YES